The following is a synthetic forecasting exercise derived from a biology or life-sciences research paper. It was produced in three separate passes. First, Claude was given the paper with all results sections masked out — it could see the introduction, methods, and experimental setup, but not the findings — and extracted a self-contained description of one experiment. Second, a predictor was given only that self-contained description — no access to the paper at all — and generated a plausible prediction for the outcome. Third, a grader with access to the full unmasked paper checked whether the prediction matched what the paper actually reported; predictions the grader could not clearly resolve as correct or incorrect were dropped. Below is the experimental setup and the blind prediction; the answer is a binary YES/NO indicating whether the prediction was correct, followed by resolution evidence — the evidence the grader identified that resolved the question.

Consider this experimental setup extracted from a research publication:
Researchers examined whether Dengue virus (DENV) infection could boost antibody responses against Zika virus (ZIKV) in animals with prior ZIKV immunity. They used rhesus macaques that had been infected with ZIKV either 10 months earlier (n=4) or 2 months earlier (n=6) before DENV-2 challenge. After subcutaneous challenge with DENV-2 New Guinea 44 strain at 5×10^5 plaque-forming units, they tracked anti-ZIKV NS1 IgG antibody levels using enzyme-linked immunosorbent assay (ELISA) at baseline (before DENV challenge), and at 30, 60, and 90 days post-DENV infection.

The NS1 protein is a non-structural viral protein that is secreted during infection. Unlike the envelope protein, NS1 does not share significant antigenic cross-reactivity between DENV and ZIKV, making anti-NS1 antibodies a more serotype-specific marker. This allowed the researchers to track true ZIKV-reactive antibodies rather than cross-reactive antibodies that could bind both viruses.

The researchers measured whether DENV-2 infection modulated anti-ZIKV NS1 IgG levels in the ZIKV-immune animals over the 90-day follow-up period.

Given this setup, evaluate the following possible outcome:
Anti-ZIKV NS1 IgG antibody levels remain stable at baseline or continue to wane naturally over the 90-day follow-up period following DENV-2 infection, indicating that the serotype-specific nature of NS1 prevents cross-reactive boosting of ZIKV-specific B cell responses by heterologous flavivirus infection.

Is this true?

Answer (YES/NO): NO